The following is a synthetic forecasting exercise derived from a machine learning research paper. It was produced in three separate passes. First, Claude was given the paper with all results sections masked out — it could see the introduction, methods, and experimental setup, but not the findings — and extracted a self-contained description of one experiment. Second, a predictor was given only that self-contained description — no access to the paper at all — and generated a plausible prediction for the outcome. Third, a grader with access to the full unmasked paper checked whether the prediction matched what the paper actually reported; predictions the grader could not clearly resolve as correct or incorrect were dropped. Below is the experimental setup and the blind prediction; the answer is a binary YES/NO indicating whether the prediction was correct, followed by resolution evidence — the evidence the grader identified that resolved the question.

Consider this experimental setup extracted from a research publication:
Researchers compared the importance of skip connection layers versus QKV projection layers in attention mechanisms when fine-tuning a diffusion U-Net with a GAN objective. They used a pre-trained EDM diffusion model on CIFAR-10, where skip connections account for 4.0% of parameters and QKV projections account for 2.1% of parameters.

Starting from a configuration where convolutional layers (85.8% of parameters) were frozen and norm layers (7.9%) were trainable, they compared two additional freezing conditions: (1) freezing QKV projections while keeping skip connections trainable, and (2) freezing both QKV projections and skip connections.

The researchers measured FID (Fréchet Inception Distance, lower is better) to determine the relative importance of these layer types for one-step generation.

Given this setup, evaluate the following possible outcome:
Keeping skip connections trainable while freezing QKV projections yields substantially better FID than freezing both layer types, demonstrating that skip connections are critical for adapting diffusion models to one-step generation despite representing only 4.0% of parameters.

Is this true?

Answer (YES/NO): YES